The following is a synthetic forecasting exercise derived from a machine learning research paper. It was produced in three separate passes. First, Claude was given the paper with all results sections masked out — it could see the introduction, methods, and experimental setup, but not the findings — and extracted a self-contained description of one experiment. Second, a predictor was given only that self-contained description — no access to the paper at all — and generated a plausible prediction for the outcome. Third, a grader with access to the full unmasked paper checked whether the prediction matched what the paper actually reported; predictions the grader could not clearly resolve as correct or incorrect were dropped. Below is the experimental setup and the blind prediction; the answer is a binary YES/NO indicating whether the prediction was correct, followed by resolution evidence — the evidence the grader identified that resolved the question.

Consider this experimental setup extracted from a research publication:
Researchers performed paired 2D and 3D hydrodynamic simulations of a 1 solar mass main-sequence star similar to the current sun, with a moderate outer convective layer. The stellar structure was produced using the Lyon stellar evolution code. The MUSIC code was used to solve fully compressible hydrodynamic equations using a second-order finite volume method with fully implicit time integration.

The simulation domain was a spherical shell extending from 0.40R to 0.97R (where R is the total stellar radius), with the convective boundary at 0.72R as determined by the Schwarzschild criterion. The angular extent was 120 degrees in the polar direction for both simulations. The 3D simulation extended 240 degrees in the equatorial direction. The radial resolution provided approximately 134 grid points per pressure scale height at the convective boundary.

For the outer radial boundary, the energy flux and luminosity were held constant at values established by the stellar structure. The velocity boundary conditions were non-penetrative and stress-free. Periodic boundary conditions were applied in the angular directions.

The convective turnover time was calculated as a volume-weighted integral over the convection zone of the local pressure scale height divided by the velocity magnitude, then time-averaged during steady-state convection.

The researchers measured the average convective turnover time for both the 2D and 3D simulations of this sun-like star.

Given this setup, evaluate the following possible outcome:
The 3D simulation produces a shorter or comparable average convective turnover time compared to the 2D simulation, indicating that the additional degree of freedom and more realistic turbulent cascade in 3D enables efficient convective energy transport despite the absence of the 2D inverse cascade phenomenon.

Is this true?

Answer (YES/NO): YES